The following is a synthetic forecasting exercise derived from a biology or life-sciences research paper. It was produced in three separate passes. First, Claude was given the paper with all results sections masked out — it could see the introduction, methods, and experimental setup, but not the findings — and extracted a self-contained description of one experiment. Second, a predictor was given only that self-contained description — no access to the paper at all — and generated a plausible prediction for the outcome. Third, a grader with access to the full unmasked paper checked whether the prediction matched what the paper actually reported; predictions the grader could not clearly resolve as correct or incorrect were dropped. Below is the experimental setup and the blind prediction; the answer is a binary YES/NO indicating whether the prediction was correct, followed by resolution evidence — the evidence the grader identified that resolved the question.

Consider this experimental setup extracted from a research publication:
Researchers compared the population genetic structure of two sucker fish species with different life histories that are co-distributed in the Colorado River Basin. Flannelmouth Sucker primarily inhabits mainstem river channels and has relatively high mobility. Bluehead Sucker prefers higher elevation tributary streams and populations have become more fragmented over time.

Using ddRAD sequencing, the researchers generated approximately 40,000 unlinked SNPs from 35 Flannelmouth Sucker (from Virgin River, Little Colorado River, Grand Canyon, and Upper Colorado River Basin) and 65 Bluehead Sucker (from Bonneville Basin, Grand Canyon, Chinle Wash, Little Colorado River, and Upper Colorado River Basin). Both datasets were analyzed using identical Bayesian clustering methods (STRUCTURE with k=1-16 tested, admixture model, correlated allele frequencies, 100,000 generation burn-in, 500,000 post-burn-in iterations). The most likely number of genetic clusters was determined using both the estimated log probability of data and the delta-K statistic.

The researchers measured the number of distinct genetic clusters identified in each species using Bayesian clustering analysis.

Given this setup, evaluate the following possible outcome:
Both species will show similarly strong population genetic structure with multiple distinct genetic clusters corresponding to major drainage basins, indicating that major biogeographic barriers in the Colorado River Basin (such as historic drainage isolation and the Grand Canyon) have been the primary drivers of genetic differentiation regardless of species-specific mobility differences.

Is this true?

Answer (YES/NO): NO